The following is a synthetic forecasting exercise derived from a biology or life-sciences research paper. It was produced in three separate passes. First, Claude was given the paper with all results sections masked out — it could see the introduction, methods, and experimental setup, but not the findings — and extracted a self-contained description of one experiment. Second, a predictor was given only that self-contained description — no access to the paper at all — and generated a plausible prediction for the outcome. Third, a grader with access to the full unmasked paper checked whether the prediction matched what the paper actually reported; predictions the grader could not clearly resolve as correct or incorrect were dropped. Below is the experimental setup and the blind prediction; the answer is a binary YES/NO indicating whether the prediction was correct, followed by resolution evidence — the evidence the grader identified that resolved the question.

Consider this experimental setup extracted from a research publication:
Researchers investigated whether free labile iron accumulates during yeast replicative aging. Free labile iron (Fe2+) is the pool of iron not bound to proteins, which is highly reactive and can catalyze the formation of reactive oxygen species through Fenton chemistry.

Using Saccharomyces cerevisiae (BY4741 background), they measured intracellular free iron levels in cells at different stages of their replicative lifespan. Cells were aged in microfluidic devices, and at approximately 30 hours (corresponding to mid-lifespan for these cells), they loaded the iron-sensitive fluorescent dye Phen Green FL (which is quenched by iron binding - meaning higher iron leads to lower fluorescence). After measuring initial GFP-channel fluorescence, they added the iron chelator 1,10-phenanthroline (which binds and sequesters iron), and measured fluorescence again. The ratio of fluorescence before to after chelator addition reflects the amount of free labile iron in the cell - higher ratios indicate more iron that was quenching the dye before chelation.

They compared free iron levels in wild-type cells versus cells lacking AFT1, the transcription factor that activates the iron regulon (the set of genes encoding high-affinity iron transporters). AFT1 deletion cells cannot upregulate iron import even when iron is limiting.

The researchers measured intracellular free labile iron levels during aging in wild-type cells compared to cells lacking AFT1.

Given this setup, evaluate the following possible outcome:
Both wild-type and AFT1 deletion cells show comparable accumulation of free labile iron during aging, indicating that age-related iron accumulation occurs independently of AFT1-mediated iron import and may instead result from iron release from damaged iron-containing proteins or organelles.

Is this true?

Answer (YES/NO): NO